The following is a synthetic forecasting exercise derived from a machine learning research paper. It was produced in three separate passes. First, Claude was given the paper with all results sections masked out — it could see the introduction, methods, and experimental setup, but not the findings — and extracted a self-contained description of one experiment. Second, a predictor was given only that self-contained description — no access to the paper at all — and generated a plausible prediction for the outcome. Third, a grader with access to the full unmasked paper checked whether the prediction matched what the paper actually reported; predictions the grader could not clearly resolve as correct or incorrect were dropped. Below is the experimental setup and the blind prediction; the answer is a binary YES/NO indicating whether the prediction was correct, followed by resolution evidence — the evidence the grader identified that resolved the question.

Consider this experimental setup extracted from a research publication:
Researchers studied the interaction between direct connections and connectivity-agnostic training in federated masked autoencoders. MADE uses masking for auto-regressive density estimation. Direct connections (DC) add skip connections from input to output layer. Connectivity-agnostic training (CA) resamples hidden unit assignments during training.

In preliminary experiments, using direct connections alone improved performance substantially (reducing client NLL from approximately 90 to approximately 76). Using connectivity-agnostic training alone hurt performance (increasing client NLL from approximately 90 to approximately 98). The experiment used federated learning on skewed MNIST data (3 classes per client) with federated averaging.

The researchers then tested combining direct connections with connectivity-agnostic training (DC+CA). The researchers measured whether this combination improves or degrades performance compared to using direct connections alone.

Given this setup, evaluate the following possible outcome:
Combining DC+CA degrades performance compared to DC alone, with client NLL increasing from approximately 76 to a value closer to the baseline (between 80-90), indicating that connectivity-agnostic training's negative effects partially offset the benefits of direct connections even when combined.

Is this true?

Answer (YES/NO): NO